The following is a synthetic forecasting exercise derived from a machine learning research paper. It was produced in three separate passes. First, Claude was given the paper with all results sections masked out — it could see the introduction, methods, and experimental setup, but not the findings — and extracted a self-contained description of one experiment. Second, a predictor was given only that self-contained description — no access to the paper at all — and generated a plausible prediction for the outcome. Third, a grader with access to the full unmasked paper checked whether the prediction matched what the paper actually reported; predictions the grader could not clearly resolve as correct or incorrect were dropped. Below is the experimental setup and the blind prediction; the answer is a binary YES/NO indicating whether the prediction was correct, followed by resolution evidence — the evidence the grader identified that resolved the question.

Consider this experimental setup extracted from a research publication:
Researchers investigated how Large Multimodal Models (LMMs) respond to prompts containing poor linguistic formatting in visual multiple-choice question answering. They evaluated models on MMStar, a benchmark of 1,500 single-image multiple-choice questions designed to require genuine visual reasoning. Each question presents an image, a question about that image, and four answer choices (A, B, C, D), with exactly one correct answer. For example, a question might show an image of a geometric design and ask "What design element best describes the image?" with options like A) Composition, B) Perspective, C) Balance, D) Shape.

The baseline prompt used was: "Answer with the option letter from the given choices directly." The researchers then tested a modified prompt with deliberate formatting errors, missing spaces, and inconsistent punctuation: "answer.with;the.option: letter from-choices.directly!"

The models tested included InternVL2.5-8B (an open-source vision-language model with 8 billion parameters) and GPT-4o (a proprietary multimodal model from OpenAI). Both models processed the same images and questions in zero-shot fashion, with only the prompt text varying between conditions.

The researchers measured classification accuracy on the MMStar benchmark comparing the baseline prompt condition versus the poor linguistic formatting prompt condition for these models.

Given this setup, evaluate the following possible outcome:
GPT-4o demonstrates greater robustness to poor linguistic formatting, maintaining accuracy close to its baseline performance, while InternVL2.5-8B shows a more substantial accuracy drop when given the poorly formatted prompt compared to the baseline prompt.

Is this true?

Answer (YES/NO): YES